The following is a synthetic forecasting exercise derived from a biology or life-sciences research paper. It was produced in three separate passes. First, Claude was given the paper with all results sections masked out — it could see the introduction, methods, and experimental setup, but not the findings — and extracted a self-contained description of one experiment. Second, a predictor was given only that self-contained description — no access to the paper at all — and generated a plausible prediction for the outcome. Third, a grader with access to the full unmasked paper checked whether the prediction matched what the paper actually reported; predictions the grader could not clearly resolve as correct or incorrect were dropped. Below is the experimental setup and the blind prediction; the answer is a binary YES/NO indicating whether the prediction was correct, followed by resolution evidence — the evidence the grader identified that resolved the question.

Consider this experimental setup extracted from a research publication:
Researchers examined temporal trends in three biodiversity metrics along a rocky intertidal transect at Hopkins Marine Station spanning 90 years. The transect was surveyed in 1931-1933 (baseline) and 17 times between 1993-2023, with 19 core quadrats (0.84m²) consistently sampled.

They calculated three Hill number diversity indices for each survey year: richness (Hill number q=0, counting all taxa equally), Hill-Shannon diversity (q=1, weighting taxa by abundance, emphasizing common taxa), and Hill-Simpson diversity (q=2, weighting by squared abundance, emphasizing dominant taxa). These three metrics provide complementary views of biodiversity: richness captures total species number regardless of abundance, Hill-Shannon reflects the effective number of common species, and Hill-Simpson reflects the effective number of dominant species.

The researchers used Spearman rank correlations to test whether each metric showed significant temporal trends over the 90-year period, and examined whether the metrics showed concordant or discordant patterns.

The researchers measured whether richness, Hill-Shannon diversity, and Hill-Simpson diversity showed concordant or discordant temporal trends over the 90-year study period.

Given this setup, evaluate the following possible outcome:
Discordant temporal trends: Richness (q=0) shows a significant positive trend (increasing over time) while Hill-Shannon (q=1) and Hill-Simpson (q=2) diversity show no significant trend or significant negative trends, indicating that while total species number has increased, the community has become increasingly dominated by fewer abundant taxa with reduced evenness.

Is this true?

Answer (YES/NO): NO